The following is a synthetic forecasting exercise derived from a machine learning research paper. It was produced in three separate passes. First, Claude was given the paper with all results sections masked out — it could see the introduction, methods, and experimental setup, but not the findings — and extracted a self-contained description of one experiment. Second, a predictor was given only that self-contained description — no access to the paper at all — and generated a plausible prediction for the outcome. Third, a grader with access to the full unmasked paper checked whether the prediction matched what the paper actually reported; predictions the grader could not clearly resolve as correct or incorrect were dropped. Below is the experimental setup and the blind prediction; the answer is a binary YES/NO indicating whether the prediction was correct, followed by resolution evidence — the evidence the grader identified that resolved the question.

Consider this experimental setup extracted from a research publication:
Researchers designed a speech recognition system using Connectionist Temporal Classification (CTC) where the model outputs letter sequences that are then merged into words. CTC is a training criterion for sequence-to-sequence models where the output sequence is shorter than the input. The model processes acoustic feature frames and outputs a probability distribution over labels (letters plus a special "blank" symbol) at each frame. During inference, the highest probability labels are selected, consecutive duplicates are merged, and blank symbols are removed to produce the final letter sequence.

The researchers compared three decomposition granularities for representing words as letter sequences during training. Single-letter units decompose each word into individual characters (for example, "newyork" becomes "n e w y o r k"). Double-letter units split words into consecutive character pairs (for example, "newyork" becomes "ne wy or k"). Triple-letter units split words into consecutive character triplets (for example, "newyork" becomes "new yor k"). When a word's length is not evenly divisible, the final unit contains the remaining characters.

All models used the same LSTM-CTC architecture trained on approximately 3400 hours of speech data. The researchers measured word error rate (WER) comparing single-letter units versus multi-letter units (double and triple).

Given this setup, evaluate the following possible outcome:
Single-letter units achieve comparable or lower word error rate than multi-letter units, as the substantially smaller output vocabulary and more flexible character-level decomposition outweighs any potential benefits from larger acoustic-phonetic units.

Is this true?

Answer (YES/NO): NO